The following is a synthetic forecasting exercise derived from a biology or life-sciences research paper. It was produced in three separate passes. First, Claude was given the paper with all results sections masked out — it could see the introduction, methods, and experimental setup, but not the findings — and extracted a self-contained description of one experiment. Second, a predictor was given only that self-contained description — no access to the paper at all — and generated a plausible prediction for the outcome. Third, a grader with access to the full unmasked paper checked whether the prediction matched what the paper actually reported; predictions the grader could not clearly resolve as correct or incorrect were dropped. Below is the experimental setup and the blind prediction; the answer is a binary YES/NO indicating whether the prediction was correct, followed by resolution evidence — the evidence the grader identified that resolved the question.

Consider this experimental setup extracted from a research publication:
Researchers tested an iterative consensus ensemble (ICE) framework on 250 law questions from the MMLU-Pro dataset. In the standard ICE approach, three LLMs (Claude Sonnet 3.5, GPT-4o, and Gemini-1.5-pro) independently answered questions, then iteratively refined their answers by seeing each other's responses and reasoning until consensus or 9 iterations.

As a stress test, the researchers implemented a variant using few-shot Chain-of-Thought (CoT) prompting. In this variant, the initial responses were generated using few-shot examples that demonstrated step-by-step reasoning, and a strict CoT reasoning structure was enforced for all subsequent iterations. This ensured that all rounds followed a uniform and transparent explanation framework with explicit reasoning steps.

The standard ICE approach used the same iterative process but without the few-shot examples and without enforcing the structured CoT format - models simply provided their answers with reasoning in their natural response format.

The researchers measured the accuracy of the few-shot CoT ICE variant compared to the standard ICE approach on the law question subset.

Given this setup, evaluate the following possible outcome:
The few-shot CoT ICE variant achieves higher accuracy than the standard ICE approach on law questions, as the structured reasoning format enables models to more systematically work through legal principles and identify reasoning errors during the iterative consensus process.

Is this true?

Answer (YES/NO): NO